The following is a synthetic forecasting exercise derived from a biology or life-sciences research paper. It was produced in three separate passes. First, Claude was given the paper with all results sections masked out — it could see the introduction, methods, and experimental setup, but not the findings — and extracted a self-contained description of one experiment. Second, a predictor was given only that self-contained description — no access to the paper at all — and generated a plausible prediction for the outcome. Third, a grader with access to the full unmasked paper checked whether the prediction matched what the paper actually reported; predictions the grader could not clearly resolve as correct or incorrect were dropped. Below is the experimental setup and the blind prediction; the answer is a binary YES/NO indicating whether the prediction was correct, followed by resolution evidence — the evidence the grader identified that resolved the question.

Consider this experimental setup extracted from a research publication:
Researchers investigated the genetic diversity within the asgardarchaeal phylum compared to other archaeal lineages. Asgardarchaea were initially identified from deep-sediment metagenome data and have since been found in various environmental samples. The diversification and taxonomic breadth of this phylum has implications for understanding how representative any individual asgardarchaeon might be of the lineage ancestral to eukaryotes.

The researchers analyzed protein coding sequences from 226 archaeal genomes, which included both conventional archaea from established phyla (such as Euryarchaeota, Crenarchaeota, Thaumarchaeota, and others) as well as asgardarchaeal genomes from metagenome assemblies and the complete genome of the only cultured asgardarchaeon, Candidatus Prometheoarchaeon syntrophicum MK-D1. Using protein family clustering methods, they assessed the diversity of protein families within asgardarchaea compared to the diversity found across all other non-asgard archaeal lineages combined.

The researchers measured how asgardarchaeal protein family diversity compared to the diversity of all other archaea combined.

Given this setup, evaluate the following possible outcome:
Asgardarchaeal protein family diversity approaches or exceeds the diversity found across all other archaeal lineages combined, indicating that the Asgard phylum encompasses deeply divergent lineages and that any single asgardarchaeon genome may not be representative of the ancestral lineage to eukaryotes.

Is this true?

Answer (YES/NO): YES